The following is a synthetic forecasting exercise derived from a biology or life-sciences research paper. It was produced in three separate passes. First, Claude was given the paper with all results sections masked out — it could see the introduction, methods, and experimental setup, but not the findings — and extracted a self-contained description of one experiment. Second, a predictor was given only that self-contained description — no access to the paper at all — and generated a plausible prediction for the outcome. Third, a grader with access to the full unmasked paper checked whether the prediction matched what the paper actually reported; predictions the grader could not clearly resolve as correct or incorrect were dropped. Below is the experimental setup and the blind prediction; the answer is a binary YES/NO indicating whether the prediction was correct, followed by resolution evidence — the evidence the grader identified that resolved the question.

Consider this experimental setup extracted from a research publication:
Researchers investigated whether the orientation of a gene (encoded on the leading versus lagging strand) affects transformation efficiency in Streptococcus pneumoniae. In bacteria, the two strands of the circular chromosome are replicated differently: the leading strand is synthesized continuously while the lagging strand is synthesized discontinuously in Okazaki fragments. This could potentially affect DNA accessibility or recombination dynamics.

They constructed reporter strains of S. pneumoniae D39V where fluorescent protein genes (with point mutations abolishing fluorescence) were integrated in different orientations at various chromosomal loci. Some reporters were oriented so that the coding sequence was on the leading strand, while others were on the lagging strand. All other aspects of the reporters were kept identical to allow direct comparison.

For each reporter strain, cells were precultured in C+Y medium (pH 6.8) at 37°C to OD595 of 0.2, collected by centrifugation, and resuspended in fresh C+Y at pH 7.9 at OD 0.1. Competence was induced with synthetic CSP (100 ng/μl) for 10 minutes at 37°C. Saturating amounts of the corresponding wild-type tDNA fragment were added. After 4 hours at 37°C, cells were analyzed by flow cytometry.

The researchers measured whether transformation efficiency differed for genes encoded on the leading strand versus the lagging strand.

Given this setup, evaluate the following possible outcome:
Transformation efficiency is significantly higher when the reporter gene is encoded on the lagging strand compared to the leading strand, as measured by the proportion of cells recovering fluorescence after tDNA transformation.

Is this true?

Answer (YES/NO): NO